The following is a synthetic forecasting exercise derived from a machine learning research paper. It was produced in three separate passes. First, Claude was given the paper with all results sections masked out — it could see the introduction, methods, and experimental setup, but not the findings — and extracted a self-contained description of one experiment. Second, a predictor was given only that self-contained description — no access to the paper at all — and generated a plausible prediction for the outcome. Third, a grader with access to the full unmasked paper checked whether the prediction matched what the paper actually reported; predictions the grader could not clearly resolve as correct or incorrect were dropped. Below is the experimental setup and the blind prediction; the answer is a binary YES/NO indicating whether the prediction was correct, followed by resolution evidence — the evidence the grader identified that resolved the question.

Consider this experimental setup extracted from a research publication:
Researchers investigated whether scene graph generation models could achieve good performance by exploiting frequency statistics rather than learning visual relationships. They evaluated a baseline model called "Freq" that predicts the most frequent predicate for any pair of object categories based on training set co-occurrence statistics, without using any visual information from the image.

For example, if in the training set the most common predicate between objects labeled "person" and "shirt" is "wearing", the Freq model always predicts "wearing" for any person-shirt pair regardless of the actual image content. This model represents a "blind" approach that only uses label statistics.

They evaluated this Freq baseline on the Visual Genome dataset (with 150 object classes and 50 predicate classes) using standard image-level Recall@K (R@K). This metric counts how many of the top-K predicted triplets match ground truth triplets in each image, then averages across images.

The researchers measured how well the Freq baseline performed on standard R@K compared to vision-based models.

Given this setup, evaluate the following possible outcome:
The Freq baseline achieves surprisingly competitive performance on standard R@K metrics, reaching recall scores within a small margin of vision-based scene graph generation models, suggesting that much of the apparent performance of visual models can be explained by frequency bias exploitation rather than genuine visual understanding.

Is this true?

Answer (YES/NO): YES